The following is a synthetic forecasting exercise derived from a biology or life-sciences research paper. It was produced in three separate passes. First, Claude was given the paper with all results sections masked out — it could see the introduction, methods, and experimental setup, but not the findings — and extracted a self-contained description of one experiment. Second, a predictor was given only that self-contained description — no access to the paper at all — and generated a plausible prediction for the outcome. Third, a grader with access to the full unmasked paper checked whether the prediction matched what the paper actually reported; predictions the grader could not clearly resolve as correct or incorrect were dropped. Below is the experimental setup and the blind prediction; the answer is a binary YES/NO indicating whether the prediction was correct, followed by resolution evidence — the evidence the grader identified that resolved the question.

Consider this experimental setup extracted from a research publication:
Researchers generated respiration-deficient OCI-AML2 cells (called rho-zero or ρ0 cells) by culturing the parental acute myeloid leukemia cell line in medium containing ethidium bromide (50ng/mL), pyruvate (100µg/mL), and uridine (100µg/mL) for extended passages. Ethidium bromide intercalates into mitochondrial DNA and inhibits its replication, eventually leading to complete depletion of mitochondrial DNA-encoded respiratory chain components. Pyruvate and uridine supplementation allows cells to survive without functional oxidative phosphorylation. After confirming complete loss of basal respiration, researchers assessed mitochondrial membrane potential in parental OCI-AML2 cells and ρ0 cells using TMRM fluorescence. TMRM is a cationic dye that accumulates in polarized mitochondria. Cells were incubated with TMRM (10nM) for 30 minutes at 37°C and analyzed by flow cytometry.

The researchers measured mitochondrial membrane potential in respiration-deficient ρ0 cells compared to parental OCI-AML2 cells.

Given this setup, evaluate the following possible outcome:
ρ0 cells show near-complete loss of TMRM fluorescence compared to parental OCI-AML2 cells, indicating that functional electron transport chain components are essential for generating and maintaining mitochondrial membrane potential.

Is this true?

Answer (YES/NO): NO